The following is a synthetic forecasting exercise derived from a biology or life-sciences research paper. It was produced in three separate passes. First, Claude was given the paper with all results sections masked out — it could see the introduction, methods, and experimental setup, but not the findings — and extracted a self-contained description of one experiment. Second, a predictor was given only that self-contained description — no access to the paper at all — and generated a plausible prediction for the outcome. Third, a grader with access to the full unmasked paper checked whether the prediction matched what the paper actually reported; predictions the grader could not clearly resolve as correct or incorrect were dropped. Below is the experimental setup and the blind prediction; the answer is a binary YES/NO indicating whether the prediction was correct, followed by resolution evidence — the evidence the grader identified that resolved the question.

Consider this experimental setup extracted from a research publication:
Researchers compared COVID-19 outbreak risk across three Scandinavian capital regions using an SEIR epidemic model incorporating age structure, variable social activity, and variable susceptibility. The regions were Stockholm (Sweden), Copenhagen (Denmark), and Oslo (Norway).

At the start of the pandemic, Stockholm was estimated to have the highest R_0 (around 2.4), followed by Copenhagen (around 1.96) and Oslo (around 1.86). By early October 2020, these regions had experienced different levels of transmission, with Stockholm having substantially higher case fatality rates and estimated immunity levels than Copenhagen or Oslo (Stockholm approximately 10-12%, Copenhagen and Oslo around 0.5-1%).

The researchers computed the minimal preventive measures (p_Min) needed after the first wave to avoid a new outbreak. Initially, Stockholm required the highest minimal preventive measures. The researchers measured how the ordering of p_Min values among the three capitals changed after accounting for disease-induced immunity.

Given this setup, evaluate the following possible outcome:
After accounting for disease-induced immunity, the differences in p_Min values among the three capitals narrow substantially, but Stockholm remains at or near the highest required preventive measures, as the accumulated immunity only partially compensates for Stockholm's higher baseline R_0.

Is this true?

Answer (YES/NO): NO